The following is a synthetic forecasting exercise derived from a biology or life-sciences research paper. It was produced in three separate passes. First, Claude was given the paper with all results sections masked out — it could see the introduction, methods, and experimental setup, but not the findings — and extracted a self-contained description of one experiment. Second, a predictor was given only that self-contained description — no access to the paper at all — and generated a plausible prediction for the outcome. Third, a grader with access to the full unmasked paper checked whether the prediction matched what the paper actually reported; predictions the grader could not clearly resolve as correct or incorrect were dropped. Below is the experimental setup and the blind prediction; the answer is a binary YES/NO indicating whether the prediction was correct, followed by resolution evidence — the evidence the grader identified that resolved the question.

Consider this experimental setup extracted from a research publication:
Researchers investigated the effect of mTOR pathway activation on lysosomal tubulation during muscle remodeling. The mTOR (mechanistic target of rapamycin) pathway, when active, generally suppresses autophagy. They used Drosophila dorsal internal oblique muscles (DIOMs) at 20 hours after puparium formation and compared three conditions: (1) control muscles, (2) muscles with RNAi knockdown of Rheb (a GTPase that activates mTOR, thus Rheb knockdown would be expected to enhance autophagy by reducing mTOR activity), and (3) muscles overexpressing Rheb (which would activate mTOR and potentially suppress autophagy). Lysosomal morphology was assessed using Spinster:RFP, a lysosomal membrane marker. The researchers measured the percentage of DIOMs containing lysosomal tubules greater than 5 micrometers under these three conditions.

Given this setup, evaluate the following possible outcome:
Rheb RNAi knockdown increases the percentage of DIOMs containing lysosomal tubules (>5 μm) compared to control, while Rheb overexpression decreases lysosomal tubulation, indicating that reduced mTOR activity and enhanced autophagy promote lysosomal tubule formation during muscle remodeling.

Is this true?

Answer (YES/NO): NO